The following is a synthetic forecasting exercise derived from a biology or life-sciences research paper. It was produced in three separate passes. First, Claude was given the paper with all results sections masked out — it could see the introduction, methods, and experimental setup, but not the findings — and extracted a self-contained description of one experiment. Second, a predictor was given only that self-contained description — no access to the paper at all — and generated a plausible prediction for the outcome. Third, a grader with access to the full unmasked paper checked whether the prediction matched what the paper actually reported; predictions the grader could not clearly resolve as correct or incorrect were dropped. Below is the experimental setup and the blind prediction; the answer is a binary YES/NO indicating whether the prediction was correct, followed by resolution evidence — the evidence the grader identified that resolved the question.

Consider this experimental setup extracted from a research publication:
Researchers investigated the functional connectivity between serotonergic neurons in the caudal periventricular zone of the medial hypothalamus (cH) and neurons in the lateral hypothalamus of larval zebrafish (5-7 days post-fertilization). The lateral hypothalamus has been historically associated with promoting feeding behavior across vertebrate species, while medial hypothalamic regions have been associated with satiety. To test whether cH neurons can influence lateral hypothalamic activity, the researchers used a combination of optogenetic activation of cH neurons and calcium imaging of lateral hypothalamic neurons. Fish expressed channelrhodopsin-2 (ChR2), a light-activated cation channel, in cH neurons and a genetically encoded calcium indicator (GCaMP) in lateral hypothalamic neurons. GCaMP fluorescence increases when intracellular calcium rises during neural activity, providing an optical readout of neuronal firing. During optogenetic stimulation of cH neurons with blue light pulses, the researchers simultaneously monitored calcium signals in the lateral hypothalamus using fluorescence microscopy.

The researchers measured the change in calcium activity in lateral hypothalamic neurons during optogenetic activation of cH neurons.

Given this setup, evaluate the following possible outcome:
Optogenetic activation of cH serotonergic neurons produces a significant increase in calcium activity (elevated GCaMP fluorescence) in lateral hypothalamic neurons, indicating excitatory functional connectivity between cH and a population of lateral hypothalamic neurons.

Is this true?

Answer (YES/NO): NO